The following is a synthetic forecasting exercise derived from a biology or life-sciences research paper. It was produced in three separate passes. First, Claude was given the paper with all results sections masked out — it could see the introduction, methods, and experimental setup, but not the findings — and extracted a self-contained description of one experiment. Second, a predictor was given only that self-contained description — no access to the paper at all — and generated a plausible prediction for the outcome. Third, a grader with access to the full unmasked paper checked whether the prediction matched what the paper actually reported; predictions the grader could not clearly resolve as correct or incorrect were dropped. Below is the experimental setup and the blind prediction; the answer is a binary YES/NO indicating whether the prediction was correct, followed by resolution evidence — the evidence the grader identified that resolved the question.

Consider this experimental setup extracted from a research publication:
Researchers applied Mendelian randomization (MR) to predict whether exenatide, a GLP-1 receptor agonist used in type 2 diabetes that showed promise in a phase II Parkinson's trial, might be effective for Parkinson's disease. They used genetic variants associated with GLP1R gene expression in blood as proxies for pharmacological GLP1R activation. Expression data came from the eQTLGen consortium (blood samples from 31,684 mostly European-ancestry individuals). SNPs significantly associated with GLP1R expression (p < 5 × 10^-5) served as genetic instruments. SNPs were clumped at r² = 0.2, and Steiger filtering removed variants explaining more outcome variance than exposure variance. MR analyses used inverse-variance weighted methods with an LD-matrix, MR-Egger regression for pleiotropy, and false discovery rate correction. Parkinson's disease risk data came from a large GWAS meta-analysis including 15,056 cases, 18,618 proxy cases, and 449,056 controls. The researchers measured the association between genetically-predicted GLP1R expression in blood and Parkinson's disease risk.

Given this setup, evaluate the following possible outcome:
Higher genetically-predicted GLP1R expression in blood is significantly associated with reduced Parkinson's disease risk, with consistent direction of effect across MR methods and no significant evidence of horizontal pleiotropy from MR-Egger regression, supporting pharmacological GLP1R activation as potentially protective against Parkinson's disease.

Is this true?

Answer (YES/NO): NO